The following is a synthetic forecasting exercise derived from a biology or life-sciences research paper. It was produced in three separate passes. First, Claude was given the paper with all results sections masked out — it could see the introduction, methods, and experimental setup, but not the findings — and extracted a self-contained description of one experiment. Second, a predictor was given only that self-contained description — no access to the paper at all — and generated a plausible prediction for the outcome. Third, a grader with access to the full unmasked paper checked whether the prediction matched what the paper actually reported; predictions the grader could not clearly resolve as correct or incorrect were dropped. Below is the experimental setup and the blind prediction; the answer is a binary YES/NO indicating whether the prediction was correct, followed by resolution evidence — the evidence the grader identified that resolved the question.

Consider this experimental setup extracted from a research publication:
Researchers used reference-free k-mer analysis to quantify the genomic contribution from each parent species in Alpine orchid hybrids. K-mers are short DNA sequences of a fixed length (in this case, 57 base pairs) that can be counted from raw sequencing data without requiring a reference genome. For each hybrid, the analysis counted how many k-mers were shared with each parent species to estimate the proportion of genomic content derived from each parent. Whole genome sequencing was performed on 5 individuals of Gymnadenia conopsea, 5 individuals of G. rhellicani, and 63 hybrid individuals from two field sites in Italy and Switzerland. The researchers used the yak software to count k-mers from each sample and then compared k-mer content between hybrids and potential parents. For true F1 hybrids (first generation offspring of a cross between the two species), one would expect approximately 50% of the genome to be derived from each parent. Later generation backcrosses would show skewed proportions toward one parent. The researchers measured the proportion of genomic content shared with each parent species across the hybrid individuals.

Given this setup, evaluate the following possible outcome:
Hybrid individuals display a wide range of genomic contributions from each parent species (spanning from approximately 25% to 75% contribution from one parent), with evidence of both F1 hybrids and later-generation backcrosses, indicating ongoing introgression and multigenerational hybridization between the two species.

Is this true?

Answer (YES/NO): NO